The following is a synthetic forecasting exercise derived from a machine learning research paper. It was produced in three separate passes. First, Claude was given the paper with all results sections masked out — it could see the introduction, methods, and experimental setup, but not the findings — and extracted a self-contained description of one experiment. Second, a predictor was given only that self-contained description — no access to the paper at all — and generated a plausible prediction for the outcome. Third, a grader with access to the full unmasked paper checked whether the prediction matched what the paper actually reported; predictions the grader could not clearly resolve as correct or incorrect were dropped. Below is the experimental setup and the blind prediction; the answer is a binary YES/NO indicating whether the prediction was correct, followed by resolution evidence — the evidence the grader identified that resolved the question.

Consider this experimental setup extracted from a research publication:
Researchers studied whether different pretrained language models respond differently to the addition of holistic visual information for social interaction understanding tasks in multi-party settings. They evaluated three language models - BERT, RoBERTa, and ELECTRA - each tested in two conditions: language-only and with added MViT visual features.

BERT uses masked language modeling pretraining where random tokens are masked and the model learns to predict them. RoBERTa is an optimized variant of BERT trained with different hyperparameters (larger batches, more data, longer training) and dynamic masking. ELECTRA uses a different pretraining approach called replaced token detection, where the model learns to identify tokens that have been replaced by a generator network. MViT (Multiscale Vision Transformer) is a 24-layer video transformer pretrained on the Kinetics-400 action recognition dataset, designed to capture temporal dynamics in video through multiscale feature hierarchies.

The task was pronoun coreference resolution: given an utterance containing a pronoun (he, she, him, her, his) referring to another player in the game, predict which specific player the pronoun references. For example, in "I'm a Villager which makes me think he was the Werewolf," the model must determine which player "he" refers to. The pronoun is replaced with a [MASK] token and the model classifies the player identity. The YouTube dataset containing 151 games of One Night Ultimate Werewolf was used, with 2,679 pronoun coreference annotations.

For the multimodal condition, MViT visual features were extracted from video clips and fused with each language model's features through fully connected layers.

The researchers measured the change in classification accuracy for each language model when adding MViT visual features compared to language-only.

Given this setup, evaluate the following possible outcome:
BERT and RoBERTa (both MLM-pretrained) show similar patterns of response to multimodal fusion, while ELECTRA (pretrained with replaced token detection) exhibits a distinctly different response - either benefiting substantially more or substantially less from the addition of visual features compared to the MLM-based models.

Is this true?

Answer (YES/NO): NO